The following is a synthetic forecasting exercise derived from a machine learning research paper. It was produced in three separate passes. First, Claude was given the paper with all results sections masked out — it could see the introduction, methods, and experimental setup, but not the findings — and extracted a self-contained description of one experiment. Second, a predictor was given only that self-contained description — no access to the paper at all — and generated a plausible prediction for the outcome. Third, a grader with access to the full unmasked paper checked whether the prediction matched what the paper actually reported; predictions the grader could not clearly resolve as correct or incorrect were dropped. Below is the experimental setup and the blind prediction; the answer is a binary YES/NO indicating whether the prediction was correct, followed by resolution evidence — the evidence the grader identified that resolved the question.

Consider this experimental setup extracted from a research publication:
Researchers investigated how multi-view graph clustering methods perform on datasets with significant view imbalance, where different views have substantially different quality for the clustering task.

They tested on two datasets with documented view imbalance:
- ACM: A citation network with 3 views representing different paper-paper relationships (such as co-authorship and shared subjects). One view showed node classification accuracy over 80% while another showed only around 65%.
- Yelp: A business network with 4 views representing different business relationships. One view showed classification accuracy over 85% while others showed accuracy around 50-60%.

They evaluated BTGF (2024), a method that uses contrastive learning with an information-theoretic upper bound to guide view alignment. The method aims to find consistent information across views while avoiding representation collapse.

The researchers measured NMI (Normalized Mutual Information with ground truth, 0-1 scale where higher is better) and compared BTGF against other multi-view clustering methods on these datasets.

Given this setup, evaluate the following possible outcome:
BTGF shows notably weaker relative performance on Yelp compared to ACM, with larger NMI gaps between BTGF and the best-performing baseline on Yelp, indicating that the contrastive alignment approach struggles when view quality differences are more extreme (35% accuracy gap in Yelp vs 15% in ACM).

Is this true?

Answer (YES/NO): YES